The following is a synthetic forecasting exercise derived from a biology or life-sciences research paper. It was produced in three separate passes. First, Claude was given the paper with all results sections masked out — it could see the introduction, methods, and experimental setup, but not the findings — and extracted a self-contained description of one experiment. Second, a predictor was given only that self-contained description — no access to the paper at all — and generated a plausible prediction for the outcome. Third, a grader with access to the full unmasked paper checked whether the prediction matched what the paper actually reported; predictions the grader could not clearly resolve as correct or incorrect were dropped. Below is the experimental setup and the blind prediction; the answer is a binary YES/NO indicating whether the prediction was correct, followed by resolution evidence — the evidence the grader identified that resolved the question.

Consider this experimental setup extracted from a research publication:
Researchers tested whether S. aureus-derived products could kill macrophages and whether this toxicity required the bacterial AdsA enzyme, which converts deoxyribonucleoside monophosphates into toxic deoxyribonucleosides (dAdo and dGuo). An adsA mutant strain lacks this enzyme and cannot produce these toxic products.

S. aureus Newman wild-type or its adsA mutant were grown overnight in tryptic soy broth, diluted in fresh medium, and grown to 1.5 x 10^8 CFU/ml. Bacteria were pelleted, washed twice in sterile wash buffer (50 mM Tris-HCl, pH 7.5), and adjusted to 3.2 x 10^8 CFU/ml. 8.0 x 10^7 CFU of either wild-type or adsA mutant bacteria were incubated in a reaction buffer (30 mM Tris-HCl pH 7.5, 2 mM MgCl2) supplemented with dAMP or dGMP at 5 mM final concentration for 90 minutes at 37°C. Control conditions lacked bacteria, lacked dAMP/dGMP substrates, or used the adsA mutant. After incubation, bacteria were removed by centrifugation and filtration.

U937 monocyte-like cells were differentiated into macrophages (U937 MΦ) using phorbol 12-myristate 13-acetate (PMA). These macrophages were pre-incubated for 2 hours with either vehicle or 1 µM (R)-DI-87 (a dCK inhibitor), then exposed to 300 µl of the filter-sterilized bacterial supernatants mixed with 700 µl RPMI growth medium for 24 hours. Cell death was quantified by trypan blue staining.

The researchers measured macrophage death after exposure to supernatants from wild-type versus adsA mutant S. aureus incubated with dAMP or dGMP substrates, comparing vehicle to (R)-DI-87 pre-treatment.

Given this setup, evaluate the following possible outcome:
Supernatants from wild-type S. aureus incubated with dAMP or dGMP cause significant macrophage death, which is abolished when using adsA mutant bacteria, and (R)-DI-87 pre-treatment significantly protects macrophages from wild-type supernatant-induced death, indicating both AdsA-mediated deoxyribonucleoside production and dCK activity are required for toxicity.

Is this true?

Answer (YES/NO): YES